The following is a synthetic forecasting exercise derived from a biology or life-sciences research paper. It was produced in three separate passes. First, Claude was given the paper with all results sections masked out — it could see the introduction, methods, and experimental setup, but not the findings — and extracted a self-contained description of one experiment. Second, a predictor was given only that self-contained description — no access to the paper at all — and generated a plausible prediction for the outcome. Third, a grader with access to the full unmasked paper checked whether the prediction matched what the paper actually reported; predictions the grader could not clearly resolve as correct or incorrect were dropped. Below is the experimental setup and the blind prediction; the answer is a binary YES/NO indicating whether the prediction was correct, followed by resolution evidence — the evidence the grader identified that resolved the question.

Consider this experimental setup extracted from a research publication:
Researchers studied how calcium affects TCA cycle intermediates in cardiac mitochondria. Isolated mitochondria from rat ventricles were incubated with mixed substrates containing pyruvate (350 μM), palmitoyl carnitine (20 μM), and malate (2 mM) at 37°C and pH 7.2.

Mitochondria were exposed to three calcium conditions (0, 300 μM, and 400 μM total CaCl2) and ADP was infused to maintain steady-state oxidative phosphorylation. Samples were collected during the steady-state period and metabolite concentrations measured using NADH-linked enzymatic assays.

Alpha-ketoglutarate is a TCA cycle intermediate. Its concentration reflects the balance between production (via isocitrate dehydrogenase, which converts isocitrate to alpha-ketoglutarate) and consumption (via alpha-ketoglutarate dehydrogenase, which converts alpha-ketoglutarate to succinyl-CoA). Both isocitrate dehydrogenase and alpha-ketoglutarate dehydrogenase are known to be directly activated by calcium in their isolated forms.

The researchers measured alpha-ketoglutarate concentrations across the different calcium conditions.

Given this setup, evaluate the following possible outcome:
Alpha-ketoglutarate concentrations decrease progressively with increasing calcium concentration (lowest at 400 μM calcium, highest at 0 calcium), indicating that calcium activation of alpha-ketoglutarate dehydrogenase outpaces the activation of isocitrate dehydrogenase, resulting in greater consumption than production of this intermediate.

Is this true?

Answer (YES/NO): NO